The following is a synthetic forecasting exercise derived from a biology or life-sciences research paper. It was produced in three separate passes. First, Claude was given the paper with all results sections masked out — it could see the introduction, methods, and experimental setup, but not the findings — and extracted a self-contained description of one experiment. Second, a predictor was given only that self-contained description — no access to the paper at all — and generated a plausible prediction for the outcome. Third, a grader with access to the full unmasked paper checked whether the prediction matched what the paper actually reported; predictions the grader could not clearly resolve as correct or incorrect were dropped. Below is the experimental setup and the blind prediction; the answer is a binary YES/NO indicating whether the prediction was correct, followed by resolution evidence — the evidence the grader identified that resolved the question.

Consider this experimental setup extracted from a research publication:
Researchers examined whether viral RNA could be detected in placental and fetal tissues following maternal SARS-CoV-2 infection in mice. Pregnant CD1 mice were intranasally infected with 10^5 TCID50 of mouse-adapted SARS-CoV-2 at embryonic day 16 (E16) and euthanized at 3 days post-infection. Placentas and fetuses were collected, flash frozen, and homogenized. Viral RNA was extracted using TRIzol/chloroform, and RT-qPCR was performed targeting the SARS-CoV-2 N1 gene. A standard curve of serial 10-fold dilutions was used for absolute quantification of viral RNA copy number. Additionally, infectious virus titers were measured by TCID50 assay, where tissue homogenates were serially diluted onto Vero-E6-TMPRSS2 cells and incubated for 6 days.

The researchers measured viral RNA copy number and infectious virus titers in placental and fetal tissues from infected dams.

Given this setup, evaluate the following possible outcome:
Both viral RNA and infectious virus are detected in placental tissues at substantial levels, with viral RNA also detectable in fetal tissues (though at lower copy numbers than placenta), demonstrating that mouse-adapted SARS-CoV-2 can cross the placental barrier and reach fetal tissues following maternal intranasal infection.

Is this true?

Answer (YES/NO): NO